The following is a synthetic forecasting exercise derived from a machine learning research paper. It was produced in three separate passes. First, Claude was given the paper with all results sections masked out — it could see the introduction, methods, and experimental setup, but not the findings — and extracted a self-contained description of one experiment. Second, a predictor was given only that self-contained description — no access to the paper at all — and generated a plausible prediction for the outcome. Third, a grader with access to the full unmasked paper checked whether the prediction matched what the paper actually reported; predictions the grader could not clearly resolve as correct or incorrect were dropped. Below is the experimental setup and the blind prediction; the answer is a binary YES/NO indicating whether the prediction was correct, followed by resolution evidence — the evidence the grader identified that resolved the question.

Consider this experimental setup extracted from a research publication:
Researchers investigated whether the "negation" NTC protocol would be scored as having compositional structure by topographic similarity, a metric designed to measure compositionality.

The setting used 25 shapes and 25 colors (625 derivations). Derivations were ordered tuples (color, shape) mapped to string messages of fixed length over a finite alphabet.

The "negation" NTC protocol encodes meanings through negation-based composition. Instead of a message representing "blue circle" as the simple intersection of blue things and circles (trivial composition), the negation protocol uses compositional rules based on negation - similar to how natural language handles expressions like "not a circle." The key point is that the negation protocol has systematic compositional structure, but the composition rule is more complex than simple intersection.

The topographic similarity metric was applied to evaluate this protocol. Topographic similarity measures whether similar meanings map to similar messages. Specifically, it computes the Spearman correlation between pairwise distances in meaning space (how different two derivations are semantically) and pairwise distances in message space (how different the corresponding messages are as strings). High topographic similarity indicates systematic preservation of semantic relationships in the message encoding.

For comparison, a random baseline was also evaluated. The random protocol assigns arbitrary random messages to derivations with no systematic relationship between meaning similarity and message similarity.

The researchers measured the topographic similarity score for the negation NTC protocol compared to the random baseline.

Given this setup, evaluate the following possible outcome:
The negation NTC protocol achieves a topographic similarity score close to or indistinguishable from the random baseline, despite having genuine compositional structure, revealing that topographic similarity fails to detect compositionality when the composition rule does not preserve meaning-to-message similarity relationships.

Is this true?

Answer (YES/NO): NO